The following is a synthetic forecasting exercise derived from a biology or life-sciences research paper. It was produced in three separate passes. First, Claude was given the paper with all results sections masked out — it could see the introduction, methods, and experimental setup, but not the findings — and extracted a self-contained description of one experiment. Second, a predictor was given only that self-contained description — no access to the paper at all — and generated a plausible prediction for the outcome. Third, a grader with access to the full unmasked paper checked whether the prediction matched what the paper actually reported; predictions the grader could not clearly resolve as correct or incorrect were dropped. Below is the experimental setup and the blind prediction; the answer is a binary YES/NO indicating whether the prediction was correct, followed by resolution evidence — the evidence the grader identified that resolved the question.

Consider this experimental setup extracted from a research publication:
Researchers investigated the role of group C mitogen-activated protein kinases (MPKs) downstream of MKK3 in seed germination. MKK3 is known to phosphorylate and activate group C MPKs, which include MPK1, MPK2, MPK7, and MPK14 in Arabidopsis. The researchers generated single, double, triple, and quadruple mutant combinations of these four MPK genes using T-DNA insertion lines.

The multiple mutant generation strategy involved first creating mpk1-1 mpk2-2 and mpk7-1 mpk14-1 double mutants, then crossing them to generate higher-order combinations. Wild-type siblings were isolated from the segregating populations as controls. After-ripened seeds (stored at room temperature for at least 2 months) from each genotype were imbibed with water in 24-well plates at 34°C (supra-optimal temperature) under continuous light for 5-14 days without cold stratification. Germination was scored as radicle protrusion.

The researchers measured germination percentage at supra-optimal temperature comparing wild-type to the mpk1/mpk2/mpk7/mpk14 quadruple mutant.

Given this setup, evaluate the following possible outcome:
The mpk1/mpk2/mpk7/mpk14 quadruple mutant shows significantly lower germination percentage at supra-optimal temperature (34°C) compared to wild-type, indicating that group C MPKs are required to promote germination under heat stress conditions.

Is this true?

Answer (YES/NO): YES